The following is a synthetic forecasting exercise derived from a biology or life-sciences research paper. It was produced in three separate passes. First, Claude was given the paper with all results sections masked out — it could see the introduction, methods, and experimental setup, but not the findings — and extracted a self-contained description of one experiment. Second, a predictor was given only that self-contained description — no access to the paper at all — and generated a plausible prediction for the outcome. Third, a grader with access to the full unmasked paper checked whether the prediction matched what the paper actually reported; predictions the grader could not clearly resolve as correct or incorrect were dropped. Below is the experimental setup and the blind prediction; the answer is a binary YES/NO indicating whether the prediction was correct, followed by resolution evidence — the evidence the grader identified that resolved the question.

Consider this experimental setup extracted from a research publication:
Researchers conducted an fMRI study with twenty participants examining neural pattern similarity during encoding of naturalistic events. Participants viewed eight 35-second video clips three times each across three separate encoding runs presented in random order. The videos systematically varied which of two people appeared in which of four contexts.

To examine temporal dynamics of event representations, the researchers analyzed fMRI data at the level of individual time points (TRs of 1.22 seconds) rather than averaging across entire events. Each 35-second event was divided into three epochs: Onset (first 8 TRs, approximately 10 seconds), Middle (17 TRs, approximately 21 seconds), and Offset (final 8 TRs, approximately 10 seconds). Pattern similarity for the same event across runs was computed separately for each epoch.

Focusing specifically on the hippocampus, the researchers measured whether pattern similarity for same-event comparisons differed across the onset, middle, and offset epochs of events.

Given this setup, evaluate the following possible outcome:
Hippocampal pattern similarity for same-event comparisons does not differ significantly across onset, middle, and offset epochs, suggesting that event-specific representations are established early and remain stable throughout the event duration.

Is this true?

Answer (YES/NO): NO